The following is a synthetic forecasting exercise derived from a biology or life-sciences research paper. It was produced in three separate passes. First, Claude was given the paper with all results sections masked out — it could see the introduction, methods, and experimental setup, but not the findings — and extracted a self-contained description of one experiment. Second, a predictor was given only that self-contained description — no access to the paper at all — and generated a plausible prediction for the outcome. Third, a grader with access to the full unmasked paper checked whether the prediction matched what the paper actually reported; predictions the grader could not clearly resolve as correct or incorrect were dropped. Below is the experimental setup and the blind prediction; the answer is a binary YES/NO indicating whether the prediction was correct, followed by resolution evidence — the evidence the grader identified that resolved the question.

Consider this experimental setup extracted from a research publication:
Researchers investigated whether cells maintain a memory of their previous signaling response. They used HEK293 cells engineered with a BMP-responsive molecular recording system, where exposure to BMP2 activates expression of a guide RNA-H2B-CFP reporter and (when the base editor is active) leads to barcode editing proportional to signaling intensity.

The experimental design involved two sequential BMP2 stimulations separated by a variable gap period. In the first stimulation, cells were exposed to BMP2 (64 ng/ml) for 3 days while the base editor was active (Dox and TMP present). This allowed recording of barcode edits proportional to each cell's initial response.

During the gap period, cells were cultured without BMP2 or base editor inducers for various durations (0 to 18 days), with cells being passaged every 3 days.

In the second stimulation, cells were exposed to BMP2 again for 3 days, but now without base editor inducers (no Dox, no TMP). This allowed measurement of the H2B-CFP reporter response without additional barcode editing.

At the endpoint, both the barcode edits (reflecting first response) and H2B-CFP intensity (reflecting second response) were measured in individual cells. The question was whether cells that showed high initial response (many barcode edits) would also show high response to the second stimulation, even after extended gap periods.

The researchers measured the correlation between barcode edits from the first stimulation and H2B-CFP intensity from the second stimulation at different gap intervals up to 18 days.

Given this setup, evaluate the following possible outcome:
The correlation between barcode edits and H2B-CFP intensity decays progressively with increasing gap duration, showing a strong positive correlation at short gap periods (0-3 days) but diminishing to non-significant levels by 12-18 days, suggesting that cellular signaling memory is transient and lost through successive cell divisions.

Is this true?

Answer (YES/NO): NO